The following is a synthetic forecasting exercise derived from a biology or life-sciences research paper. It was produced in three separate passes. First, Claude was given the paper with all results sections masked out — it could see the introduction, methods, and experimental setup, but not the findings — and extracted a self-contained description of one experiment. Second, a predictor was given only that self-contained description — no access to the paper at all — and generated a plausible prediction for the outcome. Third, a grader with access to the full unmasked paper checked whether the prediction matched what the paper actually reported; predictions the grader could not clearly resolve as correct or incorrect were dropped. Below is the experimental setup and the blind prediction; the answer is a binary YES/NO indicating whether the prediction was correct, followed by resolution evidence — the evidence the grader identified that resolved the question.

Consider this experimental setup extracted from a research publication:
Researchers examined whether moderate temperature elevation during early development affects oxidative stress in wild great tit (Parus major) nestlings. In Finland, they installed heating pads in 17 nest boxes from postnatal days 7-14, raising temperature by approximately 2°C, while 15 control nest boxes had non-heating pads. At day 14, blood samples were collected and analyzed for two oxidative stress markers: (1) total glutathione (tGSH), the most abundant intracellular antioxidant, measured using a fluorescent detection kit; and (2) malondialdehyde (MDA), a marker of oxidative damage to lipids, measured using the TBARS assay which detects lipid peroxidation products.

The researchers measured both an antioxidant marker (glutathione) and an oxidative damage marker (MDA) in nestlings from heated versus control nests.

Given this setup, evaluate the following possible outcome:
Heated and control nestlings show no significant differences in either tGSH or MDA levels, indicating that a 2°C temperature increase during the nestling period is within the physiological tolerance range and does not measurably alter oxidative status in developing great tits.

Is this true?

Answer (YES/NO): YES